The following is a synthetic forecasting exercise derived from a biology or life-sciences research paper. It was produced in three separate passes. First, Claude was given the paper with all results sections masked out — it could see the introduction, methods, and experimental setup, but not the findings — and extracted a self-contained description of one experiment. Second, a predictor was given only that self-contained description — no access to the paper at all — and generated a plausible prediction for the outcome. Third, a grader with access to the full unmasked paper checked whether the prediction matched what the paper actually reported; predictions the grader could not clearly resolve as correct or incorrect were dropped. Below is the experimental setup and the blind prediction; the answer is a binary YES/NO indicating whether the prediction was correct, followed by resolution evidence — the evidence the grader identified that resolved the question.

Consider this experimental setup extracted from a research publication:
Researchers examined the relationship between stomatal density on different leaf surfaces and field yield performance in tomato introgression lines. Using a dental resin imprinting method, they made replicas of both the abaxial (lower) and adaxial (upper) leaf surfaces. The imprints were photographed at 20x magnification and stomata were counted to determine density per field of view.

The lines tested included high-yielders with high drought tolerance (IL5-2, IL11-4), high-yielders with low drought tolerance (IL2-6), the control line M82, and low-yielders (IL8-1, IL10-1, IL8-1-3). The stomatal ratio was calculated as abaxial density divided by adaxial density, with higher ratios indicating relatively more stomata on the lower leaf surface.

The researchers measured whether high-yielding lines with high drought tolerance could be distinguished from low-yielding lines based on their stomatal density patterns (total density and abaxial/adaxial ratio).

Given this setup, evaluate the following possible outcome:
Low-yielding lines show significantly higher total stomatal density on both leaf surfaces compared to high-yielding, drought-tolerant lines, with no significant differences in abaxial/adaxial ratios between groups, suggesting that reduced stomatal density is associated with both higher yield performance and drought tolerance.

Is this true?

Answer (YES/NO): NO